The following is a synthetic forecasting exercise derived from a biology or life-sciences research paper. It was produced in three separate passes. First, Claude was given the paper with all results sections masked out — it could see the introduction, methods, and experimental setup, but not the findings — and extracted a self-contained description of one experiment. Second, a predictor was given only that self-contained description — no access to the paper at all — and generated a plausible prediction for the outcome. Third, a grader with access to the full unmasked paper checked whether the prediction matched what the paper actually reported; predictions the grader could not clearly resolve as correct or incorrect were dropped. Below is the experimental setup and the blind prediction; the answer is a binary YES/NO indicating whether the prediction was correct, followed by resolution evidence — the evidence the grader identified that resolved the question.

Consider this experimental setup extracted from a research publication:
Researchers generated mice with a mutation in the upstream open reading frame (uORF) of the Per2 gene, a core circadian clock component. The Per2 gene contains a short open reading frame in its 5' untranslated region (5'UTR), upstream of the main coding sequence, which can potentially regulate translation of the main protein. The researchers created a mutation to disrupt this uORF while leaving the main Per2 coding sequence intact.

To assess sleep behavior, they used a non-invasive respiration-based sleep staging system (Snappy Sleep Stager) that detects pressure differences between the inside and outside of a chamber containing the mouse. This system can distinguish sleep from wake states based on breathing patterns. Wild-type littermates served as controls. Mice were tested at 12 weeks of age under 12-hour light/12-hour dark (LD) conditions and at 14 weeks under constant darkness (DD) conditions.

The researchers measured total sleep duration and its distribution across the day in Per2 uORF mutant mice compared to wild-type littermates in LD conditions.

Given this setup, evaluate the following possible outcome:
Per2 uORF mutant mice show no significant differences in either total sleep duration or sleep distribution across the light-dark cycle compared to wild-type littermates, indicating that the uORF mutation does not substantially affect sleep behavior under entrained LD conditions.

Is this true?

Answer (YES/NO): NO